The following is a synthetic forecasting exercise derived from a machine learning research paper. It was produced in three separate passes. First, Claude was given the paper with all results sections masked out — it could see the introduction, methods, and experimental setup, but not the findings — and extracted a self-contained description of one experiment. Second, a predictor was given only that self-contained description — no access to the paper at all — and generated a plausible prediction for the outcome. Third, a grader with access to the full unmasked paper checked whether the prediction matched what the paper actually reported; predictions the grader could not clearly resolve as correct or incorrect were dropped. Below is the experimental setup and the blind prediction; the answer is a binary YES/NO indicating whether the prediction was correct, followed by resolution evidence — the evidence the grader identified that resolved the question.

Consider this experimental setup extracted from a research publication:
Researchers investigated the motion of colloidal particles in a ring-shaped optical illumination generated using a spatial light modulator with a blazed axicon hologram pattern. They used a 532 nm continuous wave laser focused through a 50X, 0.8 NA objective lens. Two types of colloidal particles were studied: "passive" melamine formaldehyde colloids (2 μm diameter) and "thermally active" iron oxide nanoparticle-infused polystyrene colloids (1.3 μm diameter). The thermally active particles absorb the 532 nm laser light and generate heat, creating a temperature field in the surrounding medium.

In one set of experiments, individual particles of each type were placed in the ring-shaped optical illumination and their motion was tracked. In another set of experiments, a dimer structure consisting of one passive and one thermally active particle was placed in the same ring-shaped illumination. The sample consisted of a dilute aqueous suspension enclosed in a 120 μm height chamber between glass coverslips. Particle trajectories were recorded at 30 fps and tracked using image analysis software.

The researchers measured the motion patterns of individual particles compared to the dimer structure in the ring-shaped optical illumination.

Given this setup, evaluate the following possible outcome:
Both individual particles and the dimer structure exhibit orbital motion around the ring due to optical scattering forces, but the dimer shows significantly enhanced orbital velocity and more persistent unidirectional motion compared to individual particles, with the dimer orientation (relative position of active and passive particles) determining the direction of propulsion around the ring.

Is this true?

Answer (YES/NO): NO